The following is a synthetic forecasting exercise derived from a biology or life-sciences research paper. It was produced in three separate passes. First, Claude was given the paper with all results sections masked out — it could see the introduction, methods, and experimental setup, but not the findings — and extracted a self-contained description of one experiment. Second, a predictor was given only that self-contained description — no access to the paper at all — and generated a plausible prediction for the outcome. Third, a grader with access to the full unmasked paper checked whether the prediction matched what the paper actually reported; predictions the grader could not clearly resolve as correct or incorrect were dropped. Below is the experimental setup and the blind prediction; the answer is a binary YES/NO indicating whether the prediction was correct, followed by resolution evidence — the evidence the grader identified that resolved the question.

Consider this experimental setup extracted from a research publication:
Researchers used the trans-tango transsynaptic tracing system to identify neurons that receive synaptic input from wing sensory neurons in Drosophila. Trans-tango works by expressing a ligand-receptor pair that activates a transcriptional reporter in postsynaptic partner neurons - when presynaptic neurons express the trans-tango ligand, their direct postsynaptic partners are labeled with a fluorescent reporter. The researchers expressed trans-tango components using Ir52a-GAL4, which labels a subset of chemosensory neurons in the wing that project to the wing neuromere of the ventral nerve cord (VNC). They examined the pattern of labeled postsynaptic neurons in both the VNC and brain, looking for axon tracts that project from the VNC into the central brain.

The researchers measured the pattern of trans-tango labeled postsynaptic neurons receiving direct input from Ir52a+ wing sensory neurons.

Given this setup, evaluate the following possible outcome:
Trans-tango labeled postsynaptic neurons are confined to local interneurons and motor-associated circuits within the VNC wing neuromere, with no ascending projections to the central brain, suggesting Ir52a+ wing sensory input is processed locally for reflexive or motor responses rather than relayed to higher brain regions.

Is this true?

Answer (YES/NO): NO